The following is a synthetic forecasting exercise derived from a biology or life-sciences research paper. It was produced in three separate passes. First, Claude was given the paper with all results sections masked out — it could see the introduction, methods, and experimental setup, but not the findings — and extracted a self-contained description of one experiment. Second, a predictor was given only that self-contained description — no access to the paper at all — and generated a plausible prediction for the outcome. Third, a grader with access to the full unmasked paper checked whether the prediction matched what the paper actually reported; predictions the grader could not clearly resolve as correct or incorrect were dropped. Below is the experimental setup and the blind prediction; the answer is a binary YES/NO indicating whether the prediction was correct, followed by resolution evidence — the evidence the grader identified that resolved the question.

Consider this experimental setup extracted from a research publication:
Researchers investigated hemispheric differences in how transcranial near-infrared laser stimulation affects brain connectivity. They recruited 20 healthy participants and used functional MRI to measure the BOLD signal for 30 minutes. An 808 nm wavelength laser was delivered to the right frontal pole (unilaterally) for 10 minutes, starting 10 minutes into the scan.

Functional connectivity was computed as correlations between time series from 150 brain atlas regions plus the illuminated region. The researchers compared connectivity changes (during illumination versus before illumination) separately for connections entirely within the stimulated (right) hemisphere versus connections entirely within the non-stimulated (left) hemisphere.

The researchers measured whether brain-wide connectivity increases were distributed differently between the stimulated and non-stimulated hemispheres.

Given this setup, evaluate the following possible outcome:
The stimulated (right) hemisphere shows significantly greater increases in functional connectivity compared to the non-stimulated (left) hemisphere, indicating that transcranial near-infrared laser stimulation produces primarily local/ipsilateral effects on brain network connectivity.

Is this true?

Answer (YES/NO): YES